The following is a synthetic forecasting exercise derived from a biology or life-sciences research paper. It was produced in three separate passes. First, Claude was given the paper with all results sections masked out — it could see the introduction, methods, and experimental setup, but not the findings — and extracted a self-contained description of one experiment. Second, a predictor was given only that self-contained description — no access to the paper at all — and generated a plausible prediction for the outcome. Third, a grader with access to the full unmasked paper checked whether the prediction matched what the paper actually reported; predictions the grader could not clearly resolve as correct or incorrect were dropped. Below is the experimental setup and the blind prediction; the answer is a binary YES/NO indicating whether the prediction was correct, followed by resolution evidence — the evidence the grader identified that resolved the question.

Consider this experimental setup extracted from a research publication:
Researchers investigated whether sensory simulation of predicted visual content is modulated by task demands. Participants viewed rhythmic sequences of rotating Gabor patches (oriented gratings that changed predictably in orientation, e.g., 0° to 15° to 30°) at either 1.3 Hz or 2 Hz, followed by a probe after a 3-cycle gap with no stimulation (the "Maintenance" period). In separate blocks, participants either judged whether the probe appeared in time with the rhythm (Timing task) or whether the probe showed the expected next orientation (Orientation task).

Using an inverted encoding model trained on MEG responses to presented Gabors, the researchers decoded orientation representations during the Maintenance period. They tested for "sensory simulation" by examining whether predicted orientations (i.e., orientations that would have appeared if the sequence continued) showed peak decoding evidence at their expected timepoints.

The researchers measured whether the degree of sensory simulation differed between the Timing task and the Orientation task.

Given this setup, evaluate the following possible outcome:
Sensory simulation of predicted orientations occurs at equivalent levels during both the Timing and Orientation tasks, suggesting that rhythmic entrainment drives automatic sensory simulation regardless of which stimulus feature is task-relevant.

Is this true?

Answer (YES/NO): YES